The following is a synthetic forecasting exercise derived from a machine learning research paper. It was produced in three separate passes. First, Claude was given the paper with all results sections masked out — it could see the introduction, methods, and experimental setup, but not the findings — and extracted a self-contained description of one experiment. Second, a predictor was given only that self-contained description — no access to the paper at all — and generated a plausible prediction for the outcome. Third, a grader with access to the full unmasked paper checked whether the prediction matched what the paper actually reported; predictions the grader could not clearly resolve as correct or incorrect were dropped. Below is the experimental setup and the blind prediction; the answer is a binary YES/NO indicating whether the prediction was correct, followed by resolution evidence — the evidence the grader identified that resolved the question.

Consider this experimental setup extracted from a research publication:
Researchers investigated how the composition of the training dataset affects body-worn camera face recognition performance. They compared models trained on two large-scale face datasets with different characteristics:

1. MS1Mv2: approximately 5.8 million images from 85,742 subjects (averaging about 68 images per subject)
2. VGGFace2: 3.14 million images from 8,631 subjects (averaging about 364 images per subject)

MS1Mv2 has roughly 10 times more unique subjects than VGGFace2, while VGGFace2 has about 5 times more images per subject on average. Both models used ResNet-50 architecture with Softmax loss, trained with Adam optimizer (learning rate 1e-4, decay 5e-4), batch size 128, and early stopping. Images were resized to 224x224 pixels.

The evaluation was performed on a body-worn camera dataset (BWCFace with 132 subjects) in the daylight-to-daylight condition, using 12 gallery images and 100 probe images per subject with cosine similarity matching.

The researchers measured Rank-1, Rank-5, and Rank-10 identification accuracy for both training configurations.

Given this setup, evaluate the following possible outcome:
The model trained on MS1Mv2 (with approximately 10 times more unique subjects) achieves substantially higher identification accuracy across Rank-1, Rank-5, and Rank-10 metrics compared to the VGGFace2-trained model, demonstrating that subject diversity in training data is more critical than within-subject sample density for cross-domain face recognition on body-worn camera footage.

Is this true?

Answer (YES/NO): YES